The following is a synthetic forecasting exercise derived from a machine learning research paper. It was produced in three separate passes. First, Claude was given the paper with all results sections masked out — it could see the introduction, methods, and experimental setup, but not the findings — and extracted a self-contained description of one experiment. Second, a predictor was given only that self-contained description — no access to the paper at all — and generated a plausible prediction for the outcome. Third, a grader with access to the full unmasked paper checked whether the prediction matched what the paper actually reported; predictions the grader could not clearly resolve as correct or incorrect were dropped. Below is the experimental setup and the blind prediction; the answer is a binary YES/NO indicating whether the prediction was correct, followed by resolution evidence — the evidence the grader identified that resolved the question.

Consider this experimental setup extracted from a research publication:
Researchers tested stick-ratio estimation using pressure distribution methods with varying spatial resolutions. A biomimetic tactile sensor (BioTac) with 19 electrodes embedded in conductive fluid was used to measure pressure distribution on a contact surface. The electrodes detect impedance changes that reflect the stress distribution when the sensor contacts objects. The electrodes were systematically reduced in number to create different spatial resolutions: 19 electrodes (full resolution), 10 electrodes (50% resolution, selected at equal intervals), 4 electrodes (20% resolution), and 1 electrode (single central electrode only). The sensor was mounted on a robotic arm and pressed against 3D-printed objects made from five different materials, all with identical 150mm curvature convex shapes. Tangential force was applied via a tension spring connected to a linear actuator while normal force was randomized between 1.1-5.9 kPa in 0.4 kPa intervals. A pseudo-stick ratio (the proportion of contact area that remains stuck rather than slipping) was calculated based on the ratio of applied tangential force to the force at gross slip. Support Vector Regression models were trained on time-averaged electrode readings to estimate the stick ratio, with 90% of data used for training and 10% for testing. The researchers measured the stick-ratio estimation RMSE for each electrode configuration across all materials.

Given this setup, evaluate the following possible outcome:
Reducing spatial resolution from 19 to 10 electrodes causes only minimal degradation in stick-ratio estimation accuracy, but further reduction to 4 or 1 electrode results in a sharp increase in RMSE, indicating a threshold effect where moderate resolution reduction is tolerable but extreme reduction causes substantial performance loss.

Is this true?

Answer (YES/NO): NO